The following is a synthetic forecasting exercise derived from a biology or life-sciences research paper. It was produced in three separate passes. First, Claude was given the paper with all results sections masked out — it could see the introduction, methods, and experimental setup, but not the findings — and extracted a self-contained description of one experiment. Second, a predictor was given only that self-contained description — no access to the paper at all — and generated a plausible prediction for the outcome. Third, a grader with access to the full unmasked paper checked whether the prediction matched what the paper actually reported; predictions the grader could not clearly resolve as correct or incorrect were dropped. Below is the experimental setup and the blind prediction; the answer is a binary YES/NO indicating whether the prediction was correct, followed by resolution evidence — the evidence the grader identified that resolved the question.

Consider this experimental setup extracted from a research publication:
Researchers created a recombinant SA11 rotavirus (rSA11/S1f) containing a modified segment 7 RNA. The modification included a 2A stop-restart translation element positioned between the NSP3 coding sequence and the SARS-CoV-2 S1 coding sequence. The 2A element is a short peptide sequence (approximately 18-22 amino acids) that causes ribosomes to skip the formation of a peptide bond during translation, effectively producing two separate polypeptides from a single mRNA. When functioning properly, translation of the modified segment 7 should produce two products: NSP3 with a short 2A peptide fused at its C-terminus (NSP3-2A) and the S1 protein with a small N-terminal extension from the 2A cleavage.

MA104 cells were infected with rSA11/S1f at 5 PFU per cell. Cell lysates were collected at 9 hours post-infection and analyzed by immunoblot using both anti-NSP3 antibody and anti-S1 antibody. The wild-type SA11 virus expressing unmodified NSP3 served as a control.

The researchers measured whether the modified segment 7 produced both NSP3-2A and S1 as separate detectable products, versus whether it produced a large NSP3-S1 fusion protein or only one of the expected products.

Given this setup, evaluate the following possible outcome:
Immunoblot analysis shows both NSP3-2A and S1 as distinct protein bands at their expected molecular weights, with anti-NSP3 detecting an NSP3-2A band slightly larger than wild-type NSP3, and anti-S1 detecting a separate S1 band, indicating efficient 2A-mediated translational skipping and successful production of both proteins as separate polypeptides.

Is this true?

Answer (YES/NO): YES